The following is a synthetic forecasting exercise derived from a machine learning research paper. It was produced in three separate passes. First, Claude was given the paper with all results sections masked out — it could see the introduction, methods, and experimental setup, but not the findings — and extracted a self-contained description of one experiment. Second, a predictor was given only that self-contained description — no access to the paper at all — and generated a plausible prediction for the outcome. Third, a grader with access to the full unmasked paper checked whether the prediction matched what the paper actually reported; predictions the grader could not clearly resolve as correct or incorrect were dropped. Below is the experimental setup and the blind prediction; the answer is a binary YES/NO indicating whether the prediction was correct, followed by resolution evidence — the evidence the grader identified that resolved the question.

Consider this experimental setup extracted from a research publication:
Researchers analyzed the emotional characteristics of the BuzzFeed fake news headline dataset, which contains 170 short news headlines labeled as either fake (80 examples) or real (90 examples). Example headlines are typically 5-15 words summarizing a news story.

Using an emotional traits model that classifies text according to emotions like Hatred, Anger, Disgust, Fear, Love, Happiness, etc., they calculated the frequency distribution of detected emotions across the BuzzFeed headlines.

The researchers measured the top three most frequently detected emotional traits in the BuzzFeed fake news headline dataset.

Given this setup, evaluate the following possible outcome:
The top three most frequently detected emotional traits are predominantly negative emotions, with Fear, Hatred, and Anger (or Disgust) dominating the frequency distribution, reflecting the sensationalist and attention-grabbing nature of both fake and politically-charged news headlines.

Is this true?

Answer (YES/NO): NO